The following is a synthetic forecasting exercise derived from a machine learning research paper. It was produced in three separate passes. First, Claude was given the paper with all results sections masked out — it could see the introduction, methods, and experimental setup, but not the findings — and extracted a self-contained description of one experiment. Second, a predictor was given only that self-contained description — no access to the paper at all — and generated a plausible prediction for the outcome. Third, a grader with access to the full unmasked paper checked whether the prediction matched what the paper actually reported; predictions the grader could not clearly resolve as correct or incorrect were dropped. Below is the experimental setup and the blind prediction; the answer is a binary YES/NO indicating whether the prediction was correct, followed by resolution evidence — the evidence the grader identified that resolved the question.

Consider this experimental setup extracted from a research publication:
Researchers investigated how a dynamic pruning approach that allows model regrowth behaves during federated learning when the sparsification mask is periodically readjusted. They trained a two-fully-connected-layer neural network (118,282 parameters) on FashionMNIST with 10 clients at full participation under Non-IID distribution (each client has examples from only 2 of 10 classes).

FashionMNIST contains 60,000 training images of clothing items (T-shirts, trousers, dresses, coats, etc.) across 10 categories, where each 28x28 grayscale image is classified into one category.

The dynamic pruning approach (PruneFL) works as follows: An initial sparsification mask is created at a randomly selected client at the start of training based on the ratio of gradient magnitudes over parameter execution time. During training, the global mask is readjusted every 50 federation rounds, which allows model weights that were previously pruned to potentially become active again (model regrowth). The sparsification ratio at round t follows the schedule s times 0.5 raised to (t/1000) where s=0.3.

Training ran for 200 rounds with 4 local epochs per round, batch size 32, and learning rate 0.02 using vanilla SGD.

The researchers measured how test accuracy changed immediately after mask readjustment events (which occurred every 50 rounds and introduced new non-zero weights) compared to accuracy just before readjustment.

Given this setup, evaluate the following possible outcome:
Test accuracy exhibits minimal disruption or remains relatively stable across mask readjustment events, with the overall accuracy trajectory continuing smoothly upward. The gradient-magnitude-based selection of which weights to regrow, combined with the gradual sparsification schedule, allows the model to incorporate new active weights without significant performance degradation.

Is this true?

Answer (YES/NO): NO